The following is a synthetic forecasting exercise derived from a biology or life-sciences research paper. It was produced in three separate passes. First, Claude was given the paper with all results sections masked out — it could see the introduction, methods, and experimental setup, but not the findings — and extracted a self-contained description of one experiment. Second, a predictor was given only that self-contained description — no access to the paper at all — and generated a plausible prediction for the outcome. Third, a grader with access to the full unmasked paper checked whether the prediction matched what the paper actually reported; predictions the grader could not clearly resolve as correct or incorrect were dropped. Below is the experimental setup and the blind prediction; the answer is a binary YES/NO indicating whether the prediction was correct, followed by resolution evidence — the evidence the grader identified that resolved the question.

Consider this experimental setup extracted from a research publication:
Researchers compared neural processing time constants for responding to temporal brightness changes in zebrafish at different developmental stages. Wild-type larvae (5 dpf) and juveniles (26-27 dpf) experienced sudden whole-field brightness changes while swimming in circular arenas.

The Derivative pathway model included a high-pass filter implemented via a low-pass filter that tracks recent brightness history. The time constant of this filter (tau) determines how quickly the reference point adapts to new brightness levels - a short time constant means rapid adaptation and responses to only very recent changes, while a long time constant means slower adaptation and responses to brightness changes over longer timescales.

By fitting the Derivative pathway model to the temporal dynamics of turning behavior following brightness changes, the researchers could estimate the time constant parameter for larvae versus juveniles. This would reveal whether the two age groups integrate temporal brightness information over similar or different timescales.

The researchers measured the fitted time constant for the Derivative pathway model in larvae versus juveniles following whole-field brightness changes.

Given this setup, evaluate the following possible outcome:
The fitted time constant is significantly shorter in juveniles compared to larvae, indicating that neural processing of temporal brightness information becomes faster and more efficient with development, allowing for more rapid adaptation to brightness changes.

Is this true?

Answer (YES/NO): YES